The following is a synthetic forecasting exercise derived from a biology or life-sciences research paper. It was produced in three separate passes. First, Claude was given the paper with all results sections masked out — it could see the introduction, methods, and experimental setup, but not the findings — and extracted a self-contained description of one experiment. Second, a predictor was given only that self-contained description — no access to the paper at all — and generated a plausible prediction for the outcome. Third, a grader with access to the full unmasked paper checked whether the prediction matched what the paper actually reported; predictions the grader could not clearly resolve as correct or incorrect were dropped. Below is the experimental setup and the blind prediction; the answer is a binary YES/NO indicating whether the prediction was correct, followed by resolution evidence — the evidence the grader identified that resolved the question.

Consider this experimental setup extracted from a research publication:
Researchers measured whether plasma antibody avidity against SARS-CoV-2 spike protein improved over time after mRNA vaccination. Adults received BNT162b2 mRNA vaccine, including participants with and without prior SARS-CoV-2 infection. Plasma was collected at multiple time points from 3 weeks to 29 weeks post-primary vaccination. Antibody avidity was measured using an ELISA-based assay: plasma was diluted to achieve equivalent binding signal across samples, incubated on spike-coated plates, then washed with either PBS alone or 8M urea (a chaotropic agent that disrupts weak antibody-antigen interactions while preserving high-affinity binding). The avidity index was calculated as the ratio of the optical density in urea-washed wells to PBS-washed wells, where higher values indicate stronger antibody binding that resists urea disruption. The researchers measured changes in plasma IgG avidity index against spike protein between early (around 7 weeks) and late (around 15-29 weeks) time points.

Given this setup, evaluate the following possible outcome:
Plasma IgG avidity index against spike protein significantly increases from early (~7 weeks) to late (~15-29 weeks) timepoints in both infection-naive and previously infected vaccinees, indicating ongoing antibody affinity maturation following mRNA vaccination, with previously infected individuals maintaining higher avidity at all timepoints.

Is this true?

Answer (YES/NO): NO